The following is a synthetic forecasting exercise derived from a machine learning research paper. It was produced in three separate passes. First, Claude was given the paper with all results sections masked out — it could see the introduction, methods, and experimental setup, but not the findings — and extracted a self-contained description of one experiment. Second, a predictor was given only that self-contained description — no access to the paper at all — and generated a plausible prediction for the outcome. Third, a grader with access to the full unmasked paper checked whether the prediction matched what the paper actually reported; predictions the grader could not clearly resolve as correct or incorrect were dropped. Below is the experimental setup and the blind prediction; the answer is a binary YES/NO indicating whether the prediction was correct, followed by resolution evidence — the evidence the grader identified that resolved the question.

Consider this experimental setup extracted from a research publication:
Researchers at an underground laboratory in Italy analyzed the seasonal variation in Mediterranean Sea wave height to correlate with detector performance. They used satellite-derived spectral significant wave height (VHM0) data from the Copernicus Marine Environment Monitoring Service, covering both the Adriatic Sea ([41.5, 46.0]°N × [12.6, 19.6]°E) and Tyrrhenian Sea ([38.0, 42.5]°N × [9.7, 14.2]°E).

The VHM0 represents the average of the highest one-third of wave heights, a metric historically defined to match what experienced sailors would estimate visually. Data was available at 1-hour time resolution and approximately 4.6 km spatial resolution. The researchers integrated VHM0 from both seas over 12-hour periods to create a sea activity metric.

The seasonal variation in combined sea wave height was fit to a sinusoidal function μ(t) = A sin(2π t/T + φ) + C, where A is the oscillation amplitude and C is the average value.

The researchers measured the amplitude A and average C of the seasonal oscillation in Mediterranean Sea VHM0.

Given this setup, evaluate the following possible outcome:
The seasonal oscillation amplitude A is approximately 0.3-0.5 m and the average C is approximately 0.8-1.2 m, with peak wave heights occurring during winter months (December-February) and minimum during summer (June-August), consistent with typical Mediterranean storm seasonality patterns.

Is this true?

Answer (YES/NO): NO